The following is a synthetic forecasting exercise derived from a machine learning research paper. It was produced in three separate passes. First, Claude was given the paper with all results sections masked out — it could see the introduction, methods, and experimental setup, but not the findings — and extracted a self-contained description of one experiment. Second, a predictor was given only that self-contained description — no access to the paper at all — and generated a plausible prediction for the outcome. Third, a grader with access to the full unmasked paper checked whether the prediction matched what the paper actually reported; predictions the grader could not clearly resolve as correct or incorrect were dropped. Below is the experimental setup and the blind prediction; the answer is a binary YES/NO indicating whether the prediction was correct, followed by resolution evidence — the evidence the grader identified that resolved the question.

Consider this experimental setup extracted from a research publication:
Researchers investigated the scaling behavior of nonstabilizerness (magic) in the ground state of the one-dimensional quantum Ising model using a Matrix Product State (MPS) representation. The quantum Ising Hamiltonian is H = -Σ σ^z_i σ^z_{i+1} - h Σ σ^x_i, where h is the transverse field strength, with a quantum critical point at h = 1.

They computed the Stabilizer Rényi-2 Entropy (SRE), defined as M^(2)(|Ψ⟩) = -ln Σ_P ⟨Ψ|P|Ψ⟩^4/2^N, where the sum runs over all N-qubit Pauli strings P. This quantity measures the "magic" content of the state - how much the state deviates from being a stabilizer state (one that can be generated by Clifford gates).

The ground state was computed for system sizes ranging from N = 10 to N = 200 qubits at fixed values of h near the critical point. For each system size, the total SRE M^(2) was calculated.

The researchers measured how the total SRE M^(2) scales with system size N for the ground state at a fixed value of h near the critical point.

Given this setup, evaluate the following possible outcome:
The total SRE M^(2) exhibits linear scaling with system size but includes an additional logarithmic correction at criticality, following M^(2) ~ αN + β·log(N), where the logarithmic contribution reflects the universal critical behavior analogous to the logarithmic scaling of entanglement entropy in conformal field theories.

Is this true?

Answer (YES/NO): NO